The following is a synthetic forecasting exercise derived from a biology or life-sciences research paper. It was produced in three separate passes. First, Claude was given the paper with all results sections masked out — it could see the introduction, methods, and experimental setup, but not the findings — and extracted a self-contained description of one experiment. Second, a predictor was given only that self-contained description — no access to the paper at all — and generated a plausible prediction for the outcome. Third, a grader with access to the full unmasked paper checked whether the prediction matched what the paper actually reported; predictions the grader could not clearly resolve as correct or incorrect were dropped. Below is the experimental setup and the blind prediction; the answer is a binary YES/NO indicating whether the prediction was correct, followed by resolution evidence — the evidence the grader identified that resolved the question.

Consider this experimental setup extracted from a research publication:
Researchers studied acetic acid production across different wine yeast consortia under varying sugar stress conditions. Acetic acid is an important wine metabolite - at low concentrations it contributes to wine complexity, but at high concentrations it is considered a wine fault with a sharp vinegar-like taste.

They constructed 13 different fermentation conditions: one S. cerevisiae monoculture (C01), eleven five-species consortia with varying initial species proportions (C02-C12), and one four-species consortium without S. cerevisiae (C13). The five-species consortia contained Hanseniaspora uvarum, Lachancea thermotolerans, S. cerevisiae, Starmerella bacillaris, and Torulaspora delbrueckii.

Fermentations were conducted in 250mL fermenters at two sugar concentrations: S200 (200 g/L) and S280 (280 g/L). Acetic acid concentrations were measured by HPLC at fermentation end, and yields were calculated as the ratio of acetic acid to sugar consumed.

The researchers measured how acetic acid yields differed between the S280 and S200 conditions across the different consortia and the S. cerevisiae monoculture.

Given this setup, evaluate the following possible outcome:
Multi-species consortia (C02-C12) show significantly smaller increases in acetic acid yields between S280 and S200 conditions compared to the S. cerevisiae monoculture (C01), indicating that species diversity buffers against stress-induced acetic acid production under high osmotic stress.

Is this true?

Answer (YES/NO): YES